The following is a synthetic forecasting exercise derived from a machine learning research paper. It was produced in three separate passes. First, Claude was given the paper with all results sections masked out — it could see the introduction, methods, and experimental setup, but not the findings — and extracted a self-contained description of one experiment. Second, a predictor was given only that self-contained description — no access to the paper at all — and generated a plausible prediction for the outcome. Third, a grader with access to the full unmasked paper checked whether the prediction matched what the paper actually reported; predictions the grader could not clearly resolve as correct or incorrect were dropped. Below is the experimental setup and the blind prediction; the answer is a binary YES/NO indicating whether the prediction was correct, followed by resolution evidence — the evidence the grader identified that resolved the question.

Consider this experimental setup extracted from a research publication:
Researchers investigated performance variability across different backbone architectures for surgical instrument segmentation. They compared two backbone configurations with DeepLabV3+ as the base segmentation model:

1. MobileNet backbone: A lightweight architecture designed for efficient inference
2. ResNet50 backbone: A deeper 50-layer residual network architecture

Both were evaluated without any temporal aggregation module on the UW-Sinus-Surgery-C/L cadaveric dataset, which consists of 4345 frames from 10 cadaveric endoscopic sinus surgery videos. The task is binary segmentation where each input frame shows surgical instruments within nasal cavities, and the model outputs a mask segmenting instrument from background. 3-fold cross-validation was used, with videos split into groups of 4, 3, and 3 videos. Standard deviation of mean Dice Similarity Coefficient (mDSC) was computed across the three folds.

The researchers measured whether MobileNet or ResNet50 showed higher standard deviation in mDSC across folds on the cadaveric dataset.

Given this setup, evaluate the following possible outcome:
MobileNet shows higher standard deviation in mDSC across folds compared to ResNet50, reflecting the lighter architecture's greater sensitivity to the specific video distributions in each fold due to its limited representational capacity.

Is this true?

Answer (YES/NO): YES